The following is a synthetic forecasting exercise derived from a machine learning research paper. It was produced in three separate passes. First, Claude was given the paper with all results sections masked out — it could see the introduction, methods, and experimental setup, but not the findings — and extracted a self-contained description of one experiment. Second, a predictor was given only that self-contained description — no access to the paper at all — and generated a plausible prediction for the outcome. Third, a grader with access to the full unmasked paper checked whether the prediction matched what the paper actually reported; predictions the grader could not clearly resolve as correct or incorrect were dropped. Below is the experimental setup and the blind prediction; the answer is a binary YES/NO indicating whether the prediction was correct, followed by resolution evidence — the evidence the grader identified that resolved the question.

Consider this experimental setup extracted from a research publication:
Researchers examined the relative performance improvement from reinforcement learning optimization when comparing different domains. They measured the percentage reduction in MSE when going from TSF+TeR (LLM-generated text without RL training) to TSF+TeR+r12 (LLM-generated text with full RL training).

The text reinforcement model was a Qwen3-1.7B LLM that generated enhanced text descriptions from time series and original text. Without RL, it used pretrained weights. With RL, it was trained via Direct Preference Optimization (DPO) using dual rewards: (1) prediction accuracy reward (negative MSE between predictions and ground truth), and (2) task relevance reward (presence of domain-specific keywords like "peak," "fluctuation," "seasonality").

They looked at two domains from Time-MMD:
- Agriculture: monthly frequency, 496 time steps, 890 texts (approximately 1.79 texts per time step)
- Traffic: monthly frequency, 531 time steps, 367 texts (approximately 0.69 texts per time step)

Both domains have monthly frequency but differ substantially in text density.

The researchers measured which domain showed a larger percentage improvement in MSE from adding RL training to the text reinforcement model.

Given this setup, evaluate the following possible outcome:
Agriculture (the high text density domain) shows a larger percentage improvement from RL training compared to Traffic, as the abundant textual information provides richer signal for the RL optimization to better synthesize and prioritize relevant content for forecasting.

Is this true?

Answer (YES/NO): YES